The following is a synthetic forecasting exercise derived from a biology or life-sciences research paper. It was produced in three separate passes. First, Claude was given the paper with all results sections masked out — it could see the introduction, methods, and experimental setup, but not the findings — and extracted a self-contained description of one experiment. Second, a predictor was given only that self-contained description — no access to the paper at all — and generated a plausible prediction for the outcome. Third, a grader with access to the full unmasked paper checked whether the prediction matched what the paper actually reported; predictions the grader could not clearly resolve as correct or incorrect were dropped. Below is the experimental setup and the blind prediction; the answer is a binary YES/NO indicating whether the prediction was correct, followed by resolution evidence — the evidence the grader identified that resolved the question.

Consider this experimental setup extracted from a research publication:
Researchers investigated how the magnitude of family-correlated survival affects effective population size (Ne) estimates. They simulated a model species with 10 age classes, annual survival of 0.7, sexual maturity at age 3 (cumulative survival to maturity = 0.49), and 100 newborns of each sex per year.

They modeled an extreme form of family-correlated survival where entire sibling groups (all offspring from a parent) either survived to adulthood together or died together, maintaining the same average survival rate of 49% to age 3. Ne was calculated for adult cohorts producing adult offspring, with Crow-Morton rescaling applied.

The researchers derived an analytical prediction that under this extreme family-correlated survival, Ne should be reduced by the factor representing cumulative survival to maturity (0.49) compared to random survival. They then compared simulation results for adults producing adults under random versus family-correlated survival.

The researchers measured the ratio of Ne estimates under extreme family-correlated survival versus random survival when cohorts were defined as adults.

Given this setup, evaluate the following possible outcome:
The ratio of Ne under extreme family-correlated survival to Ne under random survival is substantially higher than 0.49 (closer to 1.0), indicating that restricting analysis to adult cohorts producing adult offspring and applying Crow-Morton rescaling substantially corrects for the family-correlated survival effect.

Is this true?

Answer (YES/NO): NO